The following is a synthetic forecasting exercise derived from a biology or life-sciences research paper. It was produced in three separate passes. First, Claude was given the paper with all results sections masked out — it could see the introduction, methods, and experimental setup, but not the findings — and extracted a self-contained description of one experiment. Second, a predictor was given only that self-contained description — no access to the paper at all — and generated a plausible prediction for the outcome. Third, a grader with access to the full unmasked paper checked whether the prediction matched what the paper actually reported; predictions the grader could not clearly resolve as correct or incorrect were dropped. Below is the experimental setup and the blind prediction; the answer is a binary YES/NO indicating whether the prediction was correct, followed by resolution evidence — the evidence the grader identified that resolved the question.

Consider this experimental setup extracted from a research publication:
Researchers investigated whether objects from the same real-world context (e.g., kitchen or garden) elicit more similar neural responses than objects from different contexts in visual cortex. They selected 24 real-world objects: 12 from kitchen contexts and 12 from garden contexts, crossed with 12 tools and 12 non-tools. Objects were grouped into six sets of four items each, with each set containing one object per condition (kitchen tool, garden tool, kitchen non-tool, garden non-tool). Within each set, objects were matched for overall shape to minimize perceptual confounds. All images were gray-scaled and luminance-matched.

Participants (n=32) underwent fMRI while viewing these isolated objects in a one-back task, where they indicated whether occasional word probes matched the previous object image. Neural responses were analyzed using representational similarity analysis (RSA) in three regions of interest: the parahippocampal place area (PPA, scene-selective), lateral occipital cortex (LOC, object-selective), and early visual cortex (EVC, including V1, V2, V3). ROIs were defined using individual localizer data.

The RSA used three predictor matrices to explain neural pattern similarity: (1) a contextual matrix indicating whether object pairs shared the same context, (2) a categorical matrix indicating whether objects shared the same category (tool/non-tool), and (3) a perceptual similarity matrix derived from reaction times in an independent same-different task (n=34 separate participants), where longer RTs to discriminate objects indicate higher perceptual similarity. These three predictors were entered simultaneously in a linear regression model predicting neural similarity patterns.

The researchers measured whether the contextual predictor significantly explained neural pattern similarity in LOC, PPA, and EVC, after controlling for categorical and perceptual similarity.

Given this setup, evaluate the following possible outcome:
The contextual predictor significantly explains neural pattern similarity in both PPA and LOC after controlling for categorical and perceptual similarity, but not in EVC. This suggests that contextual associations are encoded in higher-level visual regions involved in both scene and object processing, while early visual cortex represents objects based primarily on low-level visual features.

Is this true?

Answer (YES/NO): YES